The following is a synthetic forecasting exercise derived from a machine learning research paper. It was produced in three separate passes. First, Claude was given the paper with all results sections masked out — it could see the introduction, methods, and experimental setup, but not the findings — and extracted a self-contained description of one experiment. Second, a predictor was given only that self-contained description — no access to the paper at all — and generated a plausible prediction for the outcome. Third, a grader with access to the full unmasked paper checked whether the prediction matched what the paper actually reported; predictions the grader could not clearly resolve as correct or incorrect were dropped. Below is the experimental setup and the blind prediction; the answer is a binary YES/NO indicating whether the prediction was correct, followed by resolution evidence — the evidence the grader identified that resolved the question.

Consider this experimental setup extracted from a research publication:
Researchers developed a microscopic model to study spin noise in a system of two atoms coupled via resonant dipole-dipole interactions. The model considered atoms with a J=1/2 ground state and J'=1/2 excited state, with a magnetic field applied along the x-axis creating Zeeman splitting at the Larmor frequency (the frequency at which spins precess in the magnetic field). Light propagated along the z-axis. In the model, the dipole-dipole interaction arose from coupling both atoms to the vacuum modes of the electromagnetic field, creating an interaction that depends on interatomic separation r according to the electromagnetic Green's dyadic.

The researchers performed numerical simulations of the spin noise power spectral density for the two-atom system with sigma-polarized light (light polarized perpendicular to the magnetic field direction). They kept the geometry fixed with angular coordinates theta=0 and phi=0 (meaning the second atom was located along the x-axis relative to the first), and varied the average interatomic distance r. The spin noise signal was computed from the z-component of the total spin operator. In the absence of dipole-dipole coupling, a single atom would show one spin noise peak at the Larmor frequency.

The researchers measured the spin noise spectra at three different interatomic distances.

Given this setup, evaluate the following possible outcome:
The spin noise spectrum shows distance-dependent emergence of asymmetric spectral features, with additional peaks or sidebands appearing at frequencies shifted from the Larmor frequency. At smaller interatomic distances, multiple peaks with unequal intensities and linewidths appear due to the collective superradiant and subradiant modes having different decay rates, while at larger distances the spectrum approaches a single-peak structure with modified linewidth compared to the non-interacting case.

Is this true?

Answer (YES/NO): NO